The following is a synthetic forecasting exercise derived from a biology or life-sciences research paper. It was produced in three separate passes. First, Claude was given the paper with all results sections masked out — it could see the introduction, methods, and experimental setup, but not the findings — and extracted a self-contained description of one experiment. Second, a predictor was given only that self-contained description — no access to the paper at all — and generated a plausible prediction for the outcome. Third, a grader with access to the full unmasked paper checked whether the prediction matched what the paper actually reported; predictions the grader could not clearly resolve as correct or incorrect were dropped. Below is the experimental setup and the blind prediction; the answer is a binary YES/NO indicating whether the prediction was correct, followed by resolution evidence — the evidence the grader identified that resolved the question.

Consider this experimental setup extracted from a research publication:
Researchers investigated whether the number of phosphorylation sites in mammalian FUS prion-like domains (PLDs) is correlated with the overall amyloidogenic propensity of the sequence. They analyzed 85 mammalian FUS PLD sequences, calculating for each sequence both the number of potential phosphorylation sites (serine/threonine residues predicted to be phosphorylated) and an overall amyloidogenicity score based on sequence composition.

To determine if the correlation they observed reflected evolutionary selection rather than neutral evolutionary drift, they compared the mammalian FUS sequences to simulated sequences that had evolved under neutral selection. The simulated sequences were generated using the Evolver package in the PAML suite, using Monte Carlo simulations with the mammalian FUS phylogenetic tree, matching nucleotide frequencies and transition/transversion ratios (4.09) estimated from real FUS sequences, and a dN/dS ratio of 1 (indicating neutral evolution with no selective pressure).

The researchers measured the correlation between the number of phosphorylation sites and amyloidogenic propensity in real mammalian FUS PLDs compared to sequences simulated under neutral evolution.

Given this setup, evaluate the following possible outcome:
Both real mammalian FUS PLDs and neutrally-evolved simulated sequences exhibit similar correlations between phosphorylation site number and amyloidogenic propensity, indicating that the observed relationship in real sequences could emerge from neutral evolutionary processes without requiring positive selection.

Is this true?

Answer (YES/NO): NO